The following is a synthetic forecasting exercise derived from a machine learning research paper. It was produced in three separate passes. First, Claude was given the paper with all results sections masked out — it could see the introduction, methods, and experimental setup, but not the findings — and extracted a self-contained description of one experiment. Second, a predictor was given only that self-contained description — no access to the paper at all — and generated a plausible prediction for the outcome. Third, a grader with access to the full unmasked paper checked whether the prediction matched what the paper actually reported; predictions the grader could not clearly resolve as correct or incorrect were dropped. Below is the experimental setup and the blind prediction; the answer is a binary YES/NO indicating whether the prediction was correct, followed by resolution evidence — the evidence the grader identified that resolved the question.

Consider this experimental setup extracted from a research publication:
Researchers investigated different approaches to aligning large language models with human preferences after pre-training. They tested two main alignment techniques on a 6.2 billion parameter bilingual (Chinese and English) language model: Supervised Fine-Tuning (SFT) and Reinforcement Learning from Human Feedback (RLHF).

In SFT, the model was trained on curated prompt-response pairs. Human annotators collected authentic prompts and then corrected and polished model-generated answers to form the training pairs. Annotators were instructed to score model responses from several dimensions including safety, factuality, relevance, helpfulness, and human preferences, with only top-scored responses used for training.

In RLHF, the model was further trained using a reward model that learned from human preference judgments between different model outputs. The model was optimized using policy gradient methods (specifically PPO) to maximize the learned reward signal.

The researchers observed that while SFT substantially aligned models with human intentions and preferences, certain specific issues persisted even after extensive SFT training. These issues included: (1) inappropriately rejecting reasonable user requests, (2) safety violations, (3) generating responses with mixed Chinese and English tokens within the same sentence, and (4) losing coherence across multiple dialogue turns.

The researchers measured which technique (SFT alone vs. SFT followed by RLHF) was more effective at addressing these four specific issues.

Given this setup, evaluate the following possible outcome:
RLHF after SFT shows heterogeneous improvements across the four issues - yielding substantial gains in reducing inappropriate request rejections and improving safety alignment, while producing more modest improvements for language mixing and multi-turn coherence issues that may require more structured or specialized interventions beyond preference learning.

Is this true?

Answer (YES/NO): NO